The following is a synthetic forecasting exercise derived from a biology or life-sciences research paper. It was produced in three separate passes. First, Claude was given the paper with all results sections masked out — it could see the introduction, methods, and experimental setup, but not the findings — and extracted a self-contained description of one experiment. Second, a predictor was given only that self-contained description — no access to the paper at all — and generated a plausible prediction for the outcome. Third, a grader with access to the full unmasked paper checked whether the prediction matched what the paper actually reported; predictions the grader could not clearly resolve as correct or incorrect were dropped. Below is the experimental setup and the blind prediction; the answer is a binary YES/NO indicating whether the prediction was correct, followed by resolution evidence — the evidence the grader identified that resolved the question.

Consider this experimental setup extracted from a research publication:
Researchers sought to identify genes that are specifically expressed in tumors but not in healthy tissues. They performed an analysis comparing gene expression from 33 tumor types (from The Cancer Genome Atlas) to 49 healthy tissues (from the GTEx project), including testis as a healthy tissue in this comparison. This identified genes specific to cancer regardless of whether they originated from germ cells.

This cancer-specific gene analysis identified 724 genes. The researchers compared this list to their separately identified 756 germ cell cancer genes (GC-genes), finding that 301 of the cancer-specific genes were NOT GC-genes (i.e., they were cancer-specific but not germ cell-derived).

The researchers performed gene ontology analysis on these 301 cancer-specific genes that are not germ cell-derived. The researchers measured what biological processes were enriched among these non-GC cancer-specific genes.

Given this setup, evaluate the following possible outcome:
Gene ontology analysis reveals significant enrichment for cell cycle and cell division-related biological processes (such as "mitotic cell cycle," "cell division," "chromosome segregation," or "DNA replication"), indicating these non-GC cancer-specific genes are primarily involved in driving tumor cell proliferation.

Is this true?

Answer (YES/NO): NO